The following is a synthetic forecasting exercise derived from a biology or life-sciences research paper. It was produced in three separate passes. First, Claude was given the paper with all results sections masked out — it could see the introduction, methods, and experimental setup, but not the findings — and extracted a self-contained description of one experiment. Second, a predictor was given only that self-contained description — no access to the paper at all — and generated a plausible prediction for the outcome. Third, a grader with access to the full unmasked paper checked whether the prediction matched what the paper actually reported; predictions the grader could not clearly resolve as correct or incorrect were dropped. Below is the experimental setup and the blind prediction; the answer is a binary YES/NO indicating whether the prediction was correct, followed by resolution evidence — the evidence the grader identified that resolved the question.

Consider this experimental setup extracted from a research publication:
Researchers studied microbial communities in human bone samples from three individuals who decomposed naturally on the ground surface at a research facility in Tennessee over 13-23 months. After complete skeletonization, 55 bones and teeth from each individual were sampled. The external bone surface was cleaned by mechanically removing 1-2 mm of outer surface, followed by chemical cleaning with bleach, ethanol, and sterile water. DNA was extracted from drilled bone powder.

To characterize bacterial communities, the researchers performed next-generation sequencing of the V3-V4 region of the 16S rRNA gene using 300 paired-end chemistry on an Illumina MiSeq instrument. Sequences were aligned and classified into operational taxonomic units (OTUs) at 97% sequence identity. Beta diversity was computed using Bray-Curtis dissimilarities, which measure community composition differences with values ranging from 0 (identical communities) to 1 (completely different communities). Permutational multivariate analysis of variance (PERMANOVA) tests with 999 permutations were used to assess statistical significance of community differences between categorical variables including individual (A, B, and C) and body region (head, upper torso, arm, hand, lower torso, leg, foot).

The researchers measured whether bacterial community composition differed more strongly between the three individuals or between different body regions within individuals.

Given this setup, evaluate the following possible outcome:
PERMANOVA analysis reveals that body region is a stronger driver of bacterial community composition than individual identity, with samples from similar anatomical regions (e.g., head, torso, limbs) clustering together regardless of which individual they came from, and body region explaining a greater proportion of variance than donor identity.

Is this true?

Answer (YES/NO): NO